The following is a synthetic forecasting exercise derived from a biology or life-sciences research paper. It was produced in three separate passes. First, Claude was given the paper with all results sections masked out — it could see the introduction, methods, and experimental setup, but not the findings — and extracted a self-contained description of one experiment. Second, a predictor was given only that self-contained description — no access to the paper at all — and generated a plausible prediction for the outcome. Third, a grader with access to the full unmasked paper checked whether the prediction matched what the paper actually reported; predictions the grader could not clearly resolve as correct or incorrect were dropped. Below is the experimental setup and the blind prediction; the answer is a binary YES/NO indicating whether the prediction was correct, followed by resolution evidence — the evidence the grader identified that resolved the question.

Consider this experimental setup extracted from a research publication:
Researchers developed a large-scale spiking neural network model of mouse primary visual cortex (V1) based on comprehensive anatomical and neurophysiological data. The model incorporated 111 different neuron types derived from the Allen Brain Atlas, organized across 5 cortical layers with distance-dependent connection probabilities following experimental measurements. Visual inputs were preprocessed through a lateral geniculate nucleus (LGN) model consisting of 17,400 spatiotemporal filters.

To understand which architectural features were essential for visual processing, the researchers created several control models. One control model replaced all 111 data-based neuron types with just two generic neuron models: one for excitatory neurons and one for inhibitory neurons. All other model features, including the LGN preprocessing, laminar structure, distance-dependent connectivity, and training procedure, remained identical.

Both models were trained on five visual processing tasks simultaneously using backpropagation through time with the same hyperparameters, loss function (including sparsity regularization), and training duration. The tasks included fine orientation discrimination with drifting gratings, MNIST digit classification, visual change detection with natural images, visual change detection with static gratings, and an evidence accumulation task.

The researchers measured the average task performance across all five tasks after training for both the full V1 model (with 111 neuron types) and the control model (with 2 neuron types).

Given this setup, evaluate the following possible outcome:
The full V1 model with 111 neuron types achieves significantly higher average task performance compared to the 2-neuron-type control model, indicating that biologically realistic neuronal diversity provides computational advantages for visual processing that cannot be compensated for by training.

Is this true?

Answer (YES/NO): NO